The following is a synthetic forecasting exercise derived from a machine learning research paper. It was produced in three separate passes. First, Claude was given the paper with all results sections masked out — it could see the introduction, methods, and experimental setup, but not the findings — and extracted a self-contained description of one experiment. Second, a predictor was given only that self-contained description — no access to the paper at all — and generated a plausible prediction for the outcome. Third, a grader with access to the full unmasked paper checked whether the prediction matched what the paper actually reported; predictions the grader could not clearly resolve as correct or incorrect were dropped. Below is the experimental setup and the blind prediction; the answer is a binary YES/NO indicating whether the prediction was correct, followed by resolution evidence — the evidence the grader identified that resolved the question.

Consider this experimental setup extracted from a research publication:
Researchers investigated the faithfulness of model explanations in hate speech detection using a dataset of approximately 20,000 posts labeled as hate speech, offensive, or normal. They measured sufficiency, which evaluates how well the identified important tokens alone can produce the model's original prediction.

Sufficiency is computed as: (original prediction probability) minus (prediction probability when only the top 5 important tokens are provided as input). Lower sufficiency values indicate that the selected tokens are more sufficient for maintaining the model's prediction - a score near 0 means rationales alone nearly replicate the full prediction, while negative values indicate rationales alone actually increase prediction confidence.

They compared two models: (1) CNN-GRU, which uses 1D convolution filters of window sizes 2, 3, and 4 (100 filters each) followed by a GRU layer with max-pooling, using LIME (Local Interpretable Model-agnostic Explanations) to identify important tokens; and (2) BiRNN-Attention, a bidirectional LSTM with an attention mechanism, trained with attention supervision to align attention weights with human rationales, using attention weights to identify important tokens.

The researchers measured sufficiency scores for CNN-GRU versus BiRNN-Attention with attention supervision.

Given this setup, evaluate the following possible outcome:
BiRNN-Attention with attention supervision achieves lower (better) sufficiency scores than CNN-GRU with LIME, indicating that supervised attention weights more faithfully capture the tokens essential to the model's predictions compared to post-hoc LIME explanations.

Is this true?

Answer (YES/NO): NO